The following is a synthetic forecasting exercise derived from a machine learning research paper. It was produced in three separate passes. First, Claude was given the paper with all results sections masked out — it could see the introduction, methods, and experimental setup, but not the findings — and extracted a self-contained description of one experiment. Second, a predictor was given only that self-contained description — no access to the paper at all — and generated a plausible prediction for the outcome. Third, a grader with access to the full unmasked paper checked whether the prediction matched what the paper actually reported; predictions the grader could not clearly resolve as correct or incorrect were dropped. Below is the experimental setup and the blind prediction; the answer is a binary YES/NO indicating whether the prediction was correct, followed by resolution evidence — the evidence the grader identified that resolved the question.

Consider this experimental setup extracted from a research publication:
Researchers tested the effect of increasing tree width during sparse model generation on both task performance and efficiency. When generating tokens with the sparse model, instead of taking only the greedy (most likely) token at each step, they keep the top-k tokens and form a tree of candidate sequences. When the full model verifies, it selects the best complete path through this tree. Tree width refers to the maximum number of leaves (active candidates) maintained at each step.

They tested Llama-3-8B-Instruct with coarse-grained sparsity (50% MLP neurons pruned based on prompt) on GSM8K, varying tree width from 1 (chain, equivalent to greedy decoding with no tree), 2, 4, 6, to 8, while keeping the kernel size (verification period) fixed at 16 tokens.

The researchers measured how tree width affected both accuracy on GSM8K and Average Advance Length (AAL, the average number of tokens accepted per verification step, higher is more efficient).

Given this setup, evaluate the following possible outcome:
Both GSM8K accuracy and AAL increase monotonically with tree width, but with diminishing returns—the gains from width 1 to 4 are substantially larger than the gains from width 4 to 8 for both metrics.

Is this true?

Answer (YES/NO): NO